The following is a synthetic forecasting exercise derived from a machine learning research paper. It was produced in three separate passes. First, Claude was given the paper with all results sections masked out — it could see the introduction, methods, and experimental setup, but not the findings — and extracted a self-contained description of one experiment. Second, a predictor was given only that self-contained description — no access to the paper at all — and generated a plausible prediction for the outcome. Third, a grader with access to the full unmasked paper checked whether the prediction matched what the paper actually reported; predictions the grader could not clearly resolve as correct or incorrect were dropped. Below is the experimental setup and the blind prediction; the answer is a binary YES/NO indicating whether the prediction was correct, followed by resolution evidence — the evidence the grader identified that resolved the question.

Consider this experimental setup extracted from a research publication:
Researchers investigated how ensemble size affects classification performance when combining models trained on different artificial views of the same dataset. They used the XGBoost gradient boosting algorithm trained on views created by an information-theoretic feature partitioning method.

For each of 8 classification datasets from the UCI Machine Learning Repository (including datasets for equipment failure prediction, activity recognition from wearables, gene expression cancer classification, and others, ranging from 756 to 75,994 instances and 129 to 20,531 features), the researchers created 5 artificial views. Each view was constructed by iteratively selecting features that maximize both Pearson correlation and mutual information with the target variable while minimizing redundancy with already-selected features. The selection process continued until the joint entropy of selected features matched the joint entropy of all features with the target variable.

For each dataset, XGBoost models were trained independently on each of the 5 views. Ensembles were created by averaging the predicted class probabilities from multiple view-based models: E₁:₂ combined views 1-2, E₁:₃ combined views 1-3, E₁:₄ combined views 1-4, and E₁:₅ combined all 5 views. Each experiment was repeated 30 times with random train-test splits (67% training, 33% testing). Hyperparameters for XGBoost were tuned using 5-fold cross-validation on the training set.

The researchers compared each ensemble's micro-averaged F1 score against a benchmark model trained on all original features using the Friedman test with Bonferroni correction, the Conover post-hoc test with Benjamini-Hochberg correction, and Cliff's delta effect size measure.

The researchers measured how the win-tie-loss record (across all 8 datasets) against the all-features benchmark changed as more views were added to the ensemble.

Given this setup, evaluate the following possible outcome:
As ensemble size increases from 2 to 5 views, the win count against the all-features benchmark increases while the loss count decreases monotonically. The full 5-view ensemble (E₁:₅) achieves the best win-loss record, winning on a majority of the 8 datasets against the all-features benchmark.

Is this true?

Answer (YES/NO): NO